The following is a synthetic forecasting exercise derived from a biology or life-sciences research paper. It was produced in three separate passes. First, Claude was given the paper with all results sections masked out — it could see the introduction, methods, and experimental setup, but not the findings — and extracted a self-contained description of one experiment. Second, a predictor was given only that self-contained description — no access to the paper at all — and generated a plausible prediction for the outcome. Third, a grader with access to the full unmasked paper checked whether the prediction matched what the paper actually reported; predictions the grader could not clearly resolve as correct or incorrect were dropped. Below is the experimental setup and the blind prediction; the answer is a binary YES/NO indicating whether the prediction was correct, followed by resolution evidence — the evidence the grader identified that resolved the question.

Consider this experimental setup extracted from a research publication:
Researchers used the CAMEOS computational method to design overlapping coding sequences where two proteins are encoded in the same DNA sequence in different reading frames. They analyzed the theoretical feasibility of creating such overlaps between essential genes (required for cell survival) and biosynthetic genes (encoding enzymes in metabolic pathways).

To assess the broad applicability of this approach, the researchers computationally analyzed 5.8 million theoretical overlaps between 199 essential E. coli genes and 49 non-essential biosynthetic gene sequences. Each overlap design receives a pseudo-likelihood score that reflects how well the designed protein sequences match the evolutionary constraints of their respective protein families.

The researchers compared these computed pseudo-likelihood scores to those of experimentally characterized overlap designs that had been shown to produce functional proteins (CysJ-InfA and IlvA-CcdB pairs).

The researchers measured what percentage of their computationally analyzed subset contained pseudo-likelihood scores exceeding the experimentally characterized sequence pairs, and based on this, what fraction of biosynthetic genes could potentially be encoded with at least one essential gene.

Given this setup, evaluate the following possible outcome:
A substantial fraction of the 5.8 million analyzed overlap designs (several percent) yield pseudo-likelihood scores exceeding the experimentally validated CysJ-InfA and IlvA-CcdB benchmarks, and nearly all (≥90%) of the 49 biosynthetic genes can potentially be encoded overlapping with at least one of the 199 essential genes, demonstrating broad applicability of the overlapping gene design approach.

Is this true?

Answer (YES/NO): NO